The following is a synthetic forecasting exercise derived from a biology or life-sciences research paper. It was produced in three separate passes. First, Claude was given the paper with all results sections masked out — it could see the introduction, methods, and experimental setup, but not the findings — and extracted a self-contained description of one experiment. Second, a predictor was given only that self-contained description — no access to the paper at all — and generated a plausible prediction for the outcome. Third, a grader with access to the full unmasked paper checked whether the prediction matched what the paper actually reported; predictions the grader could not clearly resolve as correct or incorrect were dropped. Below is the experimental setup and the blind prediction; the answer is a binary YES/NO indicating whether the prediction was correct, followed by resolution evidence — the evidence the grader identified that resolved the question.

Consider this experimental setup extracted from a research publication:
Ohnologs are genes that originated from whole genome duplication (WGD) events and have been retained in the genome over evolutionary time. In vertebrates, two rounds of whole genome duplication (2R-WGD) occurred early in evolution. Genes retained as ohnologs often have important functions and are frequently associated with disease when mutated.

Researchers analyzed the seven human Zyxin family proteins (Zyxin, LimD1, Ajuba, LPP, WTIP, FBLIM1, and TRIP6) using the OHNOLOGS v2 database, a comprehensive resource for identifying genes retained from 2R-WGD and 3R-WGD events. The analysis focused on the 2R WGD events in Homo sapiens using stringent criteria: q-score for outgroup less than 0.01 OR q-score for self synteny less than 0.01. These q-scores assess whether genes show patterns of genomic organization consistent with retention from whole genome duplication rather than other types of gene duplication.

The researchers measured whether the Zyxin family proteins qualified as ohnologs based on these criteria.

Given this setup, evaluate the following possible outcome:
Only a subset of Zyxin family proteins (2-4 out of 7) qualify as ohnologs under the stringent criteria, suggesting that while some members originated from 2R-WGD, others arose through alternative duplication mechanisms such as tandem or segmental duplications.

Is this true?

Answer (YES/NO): NO